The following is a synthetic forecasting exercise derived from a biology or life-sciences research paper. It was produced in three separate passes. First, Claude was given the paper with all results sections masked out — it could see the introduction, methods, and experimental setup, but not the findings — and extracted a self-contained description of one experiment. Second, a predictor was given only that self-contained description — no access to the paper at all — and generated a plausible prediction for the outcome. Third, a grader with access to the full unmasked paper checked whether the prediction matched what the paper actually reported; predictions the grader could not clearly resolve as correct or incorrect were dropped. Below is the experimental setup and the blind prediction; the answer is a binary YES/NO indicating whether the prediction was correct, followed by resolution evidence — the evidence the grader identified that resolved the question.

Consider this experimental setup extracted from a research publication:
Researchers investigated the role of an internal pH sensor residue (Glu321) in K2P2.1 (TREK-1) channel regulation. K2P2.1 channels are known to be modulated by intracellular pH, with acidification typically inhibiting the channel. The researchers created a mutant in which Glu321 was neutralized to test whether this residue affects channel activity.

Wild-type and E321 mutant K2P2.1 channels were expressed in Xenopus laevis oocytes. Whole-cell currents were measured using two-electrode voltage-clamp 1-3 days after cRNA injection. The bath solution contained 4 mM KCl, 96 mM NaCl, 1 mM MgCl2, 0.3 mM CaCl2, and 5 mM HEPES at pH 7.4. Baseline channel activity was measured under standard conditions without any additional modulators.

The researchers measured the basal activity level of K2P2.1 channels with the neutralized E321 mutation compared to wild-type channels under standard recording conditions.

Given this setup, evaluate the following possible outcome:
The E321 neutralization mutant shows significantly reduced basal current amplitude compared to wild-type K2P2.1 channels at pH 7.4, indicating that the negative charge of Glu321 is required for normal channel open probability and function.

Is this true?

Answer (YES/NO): NO